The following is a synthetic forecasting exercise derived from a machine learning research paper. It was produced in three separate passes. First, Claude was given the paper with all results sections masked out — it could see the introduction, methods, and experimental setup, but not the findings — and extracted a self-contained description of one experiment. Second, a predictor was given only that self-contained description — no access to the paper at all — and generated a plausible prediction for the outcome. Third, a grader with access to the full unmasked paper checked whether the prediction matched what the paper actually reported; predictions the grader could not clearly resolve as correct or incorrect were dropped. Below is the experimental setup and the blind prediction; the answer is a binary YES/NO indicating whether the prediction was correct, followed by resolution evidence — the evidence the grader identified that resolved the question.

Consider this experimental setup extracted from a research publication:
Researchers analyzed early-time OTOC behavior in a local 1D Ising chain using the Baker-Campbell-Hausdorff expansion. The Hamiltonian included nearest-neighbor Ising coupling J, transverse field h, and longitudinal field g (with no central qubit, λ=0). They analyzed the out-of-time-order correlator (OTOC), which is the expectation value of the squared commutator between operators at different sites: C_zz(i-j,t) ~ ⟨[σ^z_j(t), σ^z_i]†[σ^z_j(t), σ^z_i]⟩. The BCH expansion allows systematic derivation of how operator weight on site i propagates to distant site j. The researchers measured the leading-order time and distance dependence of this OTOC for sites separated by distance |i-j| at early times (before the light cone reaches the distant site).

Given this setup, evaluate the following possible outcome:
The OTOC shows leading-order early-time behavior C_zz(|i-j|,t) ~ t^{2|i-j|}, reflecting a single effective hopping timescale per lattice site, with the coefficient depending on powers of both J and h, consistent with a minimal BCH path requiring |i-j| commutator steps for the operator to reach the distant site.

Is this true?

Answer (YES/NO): YES